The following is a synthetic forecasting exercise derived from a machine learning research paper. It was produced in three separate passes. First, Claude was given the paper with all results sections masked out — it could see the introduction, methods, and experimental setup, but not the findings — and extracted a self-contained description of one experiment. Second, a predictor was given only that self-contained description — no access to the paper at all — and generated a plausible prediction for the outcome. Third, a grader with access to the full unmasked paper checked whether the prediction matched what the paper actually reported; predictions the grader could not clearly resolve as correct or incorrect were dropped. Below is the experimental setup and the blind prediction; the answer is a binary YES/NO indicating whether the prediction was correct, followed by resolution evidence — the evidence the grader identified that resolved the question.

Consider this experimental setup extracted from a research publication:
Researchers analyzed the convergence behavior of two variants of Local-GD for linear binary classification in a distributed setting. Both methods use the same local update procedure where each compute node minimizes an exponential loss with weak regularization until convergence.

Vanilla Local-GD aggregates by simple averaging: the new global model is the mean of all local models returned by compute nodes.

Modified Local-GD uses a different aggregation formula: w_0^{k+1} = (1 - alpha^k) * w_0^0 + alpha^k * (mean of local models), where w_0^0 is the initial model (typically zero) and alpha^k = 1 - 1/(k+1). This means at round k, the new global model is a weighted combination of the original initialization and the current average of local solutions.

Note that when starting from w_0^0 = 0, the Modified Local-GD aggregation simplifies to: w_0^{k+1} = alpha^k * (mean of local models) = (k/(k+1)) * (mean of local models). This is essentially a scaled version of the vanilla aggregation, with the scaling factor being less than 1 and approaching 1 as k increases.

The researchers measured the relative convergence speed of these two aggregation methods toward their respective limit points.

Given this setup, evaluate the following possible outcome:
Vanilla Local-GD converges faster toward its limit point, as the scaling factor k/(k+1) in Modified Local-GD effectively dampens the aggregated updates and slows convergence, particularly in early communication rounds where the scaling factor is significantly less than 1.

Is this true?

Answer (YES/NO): YES